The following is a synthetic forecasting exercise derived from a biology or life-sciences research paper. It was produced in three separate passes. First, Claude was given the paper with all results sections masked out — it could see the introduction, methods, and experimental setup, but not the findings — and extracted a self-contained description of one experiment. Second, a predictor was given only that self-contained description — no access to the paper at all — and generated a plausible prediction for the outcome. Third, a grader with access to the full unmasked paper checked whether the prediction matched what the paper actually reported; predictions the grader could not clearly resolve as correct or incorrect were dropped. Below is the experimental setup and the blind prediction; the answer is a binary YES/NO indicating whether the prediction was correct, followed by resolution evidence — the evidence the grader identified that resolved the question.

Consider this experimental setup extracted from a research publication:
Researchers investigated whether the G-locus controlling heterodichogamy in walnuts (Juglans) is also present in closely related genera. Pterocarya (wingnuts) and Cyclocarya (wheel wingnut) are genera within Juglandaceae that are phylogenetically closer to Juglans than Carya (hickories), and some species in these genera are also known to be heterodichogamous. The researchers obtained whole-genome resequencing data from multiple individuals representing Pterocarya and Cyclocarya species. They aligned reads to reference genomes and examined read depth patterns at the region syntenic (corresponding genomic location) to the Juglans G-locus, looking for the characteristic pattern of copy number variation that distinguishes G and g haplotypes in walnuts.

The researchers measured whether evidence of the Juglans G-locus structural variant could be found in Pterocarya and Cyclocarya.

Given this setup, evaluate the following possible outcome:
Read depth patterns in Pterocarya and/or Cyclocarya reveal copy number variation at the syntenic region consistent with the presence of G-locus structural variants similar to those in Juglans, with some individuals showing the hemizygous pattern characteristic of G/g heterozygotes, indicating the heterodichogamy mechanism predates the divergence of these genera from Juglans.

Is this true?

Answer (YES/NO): NO